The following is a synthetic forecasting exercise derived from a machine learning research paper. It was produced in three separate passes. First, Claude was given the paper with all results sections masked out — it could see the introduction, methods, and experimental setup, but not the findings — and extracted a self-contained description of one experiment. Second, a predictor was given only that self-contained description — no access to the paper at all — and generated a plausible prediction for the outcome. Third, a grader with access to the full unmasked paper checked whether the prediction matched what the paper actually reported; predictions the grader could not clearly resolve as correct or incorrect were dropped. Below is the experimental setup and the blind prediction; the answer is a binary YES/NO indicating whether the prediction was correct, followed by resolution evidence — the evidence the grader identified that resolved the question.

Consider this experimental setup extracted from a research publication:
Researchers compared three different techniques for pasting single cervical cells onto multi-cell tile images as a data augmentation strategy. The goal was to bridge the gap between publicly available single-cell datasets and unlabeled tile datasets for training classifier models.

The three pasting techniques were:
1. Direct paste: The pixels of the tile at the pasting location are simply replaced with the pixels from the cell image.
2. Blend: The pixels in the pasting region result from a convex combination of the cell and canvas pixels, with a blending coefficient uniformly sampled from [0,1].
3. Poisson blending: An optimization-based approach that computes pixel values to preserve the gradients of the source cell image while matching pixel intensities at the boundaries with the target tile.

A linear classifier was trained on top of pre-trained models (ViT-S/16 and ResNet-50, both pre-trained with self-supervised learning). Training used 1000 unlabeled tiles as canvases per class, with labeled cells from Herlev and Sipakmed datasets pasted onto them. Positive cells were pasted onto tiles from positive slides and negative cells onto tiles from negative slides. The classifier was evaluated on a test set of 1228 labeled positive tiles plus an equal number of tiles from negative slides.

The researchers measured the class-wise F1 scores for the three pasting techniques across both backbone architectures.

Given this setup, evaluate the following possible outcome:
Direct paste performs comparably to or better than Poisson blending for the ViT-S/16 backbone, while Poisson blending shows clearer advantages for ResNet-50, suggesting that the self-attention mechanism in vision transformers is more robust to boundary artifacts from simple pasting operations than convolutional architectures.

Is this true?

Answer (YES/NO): NO